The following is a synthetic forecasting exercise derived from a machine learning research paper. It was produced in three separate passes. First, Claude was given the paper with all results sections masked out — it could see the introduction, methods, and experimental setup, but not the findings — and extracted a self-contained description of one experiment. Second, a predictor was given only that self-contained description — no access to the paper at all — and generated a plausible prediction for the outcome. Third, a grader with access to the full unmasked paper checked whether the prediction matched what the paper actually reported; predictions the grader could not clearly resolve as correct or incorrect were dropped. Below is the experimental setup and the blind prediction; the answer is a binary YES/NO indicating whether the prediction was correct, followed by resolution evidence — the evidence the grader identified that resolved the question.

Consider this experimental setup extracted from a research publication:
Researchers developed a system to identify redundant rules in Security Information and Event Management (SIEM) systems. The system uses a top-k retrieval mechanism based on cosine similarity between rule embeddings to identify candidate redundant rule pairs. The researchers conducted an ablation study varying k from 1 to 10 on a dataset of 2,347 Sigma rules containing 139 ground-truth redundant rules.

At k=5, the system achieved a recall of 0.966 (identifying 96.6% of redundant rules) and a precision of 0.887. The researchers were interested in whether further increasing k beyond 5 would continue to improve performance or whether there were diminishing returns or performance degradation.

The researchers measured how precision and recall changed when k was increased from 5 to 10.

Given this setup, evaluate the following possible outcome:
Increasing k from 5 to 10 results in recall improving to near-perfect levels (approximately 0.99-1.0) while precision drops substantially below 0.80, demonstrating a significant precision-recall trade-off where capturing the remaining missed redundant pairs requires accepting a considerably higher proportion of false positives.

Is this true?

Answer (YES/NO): NO